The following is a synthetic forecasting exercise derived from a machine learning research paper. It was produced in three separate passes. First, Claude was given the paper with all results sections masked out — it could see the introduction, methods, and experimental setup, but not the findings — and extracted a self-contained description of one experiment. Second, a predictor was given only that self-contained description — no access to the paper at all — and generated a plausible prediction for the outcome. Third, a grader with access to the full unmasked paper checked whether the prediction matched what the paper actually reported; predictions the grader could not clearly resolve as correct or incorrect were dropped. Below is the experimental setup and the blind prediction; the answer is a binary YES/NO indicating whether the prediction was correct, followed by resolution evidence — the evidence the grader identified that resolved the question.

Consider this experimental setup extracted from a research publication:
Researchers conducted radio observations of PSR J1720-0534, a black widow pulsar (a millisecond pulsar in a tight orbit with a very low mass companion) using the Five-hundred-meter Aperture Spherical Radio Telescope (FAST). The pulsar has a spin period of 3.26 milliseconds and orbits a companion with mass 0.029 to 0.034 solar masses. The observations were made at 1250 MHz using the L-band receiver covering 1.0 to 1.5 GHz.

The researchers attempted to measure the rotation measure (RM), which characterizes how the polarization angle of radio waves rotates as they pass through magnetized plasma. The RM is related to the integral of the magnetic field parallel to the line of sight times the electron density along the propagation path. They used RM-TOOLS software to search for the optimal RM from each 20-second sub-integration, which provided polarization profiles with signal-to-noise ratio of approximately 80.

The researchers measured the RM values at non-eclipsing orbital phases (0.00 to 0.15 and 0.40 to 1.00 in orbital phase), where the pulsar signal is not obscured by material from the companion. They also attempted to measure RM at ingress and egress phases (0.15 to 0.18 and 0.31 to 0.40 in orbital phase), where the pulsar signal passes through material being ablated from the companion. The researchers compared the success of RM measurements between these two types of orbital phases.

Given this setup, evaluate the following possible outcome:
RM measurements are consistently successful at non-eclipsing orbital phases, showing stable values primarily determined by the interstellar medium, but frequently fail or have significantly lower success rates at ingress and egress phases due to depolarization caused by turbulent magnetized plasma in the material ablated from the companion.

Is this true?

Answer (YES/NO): YES